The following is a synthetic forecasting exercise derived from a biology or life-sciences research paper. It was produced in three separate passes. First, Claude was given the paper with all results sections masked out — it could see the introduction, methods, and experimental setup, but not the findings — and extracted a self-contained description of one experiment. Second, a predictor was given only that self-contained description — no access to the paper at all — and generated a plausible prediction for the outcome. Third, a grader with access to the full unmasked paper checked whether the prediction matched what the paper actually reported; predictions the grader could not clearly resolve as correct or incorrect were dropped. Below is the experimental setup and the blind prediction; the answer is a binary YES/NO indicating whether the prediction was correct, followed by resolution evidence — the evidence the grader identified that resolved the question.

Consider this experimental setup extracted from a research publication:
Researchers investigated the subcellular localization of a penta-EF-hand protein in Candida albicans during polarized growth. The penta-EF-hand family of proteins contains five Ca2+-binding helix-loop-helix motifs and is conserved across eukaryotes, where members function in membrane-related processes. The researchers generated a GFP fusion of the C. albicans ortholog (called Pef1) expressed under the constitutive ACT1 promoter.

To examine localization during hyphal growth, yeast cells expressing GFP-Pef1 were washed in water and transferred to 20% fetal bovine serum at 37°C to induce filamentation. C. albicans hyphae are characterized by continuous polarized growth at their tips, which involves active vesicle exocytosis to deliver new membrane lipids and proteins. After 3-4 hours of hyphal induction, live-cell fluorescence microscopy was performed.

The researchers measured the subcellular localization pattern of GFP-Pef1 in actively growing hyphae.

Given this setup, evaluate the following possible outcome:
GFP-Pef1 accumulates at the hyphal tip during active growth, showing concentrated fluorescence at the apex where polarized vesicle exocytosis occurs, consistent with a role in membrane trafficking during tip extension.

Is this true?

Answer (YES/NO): YES